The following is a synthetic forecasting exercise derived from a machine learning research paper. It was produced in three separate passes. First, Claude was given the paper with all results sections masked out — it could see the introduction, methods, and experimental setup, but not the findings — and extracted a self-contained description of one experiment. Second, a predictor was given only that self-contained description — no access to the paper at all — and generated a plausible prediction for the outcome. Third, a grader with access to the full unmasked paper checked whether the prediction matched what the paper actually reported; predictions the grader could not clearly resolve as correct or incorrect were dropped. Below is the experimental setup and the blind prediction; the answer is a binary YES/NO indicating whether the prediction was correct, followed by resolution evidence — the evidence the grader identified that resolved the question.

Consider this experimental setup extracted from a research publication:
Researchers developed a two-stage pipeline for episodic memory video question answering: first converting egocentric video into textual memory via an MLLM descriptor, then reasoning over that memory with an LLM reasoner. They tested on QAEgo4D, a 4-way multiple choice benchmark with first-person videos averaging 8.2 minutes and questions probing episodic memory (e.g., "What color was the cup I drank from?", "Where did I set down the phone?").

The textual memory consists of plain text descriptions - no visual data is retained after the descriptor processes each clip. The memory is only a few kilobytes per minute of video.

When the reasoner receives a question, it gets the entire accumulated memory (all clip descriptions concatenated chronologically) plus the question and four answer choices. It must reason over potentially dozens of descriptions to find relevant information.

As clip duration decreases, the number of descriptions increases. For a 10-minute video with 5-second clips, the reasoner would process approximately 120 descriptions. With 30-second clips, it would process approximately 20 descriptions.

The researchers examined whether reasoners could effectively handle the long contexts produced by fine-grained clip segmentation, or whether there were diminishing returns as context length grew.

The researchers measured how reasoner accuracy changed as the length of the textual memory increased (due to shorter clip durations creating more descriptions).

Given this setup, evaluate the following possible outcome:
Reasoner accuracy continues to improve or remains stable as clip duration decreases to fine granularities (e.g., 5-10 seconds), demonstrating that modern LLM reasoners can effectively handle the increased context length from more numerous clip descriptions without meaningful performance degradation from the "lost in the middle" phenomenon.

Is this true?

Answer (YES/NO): NO